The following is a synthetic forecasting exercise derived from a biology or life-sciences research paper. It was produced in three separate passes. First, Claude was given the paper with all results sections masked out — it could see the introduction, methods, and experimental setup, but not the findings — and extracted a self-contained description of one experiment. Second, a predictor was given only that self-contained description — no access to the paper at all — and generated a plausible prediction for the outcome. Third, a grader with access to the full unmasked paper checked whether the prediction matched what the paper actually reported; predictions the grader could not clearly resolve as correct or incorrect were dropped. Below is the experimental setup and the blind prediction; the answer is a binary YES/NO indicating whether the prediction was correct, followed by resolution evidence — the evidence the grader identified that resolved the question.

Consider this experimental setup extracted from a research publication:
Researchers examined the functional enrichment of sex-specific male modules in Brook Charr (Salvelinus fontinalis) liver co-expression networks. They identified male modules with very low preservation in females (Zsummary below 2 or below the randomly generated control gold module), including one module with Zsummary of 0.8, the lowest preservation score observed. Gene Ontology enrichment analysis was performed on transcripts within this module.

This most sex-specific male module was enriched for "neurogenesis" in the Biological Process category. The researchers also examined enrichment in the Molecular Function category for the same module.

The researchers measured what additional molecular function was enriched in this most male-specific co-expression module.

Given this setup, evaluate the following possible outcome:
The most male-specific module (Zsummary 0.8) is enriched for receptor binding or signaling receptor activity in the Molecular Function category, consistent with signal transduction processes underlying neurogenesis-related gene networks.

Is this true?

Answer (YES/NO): NO